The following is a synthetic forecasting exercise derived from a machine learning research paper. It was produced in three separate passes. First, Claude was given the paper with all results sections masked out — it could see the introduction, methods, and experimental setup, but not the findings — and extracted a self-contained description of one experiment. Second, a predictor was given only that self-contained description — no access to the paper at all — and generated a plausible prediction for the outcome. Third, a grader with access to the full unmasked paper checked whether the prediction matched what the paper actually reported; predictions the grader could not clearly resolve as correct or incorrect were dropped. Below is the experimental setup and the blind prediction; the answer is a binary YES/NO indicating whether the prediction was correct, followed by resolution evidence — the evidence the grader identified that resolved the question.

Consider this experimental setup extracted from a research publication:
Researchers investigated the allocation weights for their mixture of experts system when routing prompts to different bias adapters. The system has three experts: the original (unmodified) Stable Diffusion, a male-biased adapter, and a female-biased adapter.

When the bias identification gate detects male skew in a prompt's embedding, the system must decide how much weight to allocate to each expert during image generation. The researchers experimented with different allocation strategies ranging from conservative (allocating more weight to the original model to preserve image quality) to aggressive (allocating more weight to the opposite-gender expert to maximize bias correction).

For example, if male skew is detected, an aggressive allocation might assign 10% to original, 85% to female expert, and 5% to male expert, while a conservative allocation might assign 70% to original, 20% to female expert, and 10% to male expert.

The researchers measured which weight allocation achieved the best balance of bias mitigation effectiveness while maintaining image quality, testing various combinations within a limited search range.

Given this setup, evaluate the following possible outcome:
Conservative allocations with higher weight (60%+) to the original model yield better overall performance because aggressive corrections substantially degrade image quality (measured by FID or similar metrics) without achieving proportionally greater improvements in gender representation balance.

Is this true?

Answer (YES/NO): NO